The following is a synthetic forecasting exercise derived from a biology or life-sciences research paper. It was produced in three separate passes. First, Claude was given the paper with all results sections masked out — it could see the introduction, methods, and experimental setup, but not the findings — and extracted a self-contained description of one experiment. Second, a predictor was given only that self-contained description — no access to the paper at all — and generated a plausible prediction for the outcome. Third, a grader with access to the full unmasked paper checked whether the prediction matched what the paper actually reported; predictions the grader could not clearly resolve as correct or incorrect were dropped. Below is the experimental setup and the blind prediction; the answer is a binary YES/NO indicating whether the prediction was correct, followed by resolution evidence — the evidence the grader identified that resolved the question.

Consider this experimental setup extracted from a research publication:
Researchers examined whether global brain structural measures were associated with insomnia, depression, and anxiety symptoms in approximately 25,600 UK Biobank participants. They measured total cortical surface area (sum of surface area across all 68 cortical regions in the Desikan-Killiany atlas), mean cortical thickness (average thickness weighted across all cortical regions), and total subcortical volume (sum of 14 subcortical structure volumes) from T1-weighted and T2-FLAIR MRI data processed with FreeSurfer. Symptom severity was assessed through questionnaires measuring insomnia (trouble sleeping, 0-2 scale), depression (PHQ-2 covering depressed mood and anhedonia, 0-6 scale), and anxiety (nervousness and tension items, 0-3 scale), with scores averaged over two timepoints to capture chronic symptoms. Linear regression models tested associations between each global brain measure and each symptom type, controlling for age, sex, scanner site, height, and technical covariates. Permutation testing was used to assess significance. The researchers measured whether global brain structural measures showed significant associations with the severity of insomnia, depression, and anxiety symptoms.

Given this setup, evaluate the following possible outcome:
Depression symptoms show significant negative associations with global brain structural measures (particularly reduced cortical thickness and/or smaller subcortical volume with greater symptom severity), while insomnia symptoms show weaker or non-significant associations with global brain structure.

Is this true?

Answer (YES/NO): NO